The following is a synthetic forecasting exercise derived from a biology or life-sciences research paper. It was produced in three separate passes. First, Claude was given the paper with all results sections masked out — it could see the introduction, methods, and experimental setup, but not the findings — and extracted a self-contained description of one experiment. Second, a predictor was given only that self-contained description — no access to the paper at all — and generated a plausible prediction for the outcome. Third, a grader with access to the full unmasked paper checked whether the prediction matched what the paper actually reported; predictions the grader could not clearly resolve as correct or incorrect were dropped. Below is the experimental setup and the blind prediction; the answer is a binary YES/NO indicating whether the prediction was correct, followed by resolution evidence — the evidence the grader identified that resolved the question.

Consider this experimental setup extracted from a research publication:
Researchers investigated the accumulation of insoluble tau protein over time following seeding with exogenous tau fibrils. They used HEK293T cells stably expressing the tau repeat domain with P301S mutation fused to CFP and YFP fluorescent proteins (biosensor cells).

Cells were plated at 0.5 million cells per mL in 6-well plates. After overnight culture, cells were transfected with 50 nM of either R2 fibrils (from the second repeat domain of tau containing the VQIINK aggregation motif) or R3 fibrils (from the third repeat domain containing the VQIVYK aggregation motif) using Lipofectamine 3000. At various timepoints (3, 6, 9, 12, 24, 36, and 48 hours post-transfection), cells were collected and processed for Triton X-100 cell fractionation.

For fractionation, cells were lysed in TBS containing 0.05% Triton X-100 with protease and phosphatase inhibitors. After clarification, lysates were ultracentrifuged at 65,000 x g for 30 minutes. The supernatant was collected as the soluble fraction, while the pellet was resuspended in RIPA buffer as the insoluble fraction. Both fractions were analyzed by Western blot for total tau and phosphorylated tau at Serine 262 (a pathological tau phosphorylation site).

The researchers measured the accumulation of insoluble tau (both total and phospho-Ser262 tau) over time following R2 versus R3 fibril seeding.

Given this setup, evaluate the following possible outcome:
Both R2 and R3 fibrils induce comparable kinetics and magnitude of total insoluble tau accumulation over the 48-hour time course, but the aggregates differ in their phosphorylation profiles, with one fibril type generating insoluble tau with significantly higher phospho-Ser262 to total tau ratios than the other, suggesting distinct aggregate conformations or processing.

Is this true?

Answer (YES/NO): NO